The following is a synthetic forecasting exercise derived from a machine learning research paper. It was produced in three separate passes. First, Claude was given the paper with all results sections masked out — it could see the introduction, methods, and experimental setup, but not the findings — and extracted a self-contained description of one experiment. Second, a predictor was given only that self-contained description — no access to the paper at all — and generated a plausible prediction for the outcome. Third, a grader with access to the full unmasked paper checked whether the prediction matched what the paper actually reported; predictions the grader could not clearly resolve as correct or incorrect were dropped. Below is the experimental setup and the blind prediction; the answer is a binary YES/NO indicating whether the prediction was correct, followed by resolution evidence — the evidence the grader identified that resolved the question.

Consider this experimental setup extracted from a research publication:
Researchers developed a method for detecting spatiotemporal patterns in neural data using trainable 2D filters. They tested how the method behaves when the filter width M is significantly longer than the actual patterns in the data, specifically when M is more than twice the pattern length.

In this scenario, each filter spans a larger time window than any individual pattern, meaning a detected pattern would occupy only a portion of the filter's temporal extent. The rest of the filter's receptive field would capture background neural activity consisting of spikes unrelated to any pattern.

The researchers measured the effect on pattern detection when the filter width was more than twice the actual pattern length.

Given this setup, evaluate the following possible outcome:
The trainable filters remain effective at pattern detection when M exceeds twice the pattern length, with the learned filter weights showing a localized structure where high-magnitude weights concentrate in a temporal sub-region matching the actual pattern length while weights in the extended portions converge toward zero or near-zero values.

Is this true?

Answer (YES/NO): NO